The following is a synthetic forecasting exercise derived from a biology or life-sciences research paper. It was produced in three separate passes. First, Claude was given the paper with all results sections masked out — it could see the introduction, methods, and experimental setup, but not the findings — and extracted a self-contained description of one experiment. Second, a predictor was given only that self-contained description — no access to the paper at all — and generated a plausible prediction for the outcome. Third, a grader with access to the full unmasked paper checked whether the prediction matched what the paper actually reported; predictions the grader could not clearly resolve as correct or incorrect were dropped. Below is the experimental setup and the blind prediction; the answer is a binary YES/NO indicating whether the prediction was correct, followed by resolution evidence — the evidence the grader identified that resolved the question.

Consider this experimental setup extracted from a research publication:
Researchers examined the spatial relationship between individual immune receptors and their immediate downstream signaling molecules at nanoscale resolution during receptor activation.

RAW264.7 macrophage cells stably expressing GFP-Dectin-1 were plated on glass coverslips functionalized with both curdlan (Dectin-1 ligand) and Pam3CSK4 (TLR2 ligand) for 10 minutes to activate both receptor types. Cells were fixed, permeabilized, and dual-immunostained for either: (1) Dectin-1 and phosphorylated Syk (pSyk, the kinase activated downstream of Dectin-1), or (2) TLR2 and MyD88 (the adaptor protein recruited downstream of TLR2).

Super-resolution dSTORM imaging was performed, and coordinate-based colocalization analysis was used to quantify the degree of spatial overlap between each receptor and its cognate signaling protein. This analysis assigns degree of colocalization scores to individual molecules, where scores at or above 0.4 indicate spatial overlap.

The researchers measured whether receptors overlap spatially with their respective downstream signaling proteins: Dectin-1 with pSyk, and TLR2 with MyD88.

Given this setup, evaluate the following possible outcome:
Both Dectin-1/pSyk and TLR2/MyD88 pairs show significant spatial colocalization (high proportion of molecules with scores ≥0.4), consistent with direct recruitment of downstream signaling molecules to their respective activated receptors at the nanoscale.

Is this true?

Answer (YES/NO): YES